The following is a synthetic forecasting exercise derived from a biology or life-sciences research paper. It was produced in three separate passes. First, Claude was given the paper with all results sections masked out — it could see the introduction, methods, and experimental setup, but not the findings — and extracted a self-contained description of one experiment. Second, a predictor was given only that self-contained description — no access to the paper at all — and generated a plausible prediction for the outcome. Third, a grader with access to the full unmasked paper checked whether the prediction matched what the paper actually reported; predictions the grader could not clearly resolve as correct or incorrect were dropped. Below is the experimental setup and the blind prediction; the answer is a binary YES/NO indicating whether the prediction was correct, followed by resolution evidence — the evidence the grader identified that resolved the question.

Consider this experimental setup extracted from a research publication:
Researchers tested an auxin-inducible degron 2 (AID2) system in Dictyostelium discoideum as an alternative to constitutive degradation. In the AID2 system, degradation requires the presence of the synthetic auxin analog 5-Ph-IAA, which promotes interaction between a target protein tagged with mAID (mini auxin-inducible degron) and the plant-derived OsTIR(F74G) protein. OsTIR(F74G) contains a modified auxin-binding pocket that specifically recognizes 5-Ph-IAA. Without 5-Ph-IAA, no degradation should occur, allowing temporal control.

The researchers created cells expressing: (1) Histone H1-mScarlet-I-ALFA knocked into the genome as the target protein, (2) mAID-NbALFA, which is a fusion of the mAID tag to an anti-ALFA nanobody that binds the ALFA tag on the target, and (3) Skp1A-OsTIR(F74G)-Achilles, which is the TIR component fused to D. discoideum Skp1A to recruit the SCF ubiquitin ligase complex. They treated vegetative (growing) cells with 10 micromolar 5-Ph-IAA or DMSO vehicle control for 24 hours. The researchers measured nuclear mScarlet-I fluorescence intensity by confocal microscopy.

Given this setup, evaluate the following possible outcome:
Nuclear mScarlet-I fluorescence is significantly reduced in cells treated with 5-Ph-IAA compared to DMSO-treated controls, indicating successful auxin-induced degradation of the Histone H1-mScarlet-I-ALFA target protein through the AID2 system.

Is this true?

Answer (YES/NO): YES